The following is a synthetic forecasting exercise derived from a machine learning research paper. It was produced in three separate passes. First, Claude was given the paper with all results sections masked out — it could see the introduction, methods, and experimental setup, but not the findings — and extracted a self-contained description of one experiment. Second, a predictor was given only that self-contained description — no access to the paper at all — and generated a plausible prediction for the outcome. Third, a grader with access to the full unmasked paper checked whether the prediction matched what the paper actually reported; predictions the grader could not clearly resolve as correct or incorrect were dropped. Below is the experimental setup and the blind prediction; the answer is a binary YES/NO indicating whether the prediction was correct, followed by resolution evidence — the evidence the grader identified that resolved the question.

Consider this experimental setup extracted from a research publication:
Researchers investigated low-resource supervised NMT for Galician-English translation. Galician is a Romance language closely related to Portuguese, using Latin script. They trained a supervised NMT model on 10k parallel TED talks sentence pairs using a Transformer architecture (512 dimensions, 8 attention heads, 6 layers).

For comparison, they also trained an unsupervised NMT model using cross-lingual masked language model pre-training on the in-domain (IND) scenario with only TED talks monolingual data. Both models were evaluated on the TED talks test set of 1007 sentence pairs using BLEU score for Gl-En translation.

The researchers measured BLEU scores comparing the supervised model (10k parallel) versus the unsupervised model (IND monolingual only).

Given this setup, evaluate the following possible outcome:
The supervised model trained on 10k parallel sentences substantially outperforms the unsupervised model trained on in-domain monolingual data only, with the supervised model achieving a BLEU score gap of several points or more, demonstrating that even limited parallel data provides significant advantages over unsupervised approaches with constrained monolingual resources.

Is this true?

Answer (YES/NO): YES